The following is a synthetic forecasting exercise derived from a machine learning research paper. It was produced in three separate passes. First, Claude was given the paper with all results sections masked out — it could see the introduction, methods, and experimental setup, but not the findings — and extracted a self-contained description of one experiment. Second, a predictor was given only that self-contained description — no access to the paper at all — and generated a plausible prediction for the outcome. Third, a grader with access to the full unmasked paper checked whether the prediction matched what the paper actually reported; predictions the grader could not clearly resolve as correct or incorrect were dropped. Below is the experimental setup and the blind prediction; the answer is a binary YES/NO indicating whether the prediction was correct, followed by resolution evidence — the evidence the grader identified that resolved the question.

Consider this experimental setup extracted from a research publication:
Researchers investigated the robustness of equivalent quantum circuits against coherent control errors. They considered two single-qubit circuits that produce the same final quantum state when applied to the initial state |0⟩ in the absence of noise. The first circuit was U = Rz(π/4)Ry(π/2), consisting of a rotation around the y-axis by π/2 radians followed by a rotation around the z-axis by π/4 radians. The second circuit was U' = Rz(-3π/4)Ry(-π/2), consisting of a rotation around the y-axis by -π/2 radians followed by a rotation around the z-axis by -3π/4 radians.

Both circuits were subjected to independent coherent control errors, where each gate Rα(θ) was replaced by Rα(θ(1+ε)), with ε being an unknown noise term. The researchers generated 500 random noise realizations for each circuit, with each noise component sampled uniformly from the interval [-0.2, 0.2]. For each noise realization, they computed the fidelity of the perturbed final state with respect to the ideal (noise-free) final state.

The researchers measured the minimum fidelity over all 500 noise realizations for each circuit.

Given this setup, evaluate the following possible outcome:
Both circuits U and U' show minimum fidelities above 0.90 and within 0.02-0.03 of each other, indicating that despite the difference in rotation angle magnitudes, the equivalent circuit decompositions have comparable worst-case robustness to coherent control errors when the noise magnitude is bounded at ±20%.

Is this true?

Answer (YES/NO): NO